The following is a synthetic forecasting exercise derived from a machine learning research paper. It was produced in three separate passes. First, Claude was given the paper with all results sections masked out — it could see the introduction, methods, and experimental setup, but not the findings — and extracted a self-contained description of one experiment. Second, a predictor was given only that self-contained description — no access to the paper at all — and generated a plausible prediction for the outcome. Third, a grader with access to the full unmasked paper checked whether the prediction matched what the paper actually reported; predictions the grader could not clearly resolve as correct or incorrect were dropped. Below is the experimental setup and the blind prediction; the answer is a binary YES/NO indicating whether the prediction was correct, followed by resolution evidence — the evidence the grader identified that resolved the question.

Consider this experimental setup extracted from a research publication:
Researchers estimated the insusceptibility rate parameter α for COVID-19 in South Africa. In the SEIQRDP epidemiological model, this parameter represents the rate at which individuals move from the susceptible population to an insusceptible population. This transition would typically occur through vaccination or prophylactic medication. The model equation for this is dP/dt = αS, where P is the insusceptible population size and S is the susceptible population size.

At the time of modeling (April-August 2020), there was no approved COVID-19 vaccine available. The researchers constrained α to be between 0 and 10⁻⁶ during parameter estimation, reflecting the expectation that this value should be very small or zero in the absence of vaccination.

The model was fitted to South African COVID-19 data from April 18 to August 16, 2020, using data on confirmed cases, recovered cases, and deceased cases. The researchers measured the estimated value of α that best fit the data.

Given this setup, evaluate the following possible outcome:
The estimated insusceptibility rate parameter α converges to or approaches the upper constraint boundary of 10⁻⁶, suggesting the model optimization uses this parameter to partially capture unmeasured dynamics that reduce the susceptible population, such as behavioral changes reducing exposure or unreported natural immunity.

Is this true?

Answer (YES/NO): YES